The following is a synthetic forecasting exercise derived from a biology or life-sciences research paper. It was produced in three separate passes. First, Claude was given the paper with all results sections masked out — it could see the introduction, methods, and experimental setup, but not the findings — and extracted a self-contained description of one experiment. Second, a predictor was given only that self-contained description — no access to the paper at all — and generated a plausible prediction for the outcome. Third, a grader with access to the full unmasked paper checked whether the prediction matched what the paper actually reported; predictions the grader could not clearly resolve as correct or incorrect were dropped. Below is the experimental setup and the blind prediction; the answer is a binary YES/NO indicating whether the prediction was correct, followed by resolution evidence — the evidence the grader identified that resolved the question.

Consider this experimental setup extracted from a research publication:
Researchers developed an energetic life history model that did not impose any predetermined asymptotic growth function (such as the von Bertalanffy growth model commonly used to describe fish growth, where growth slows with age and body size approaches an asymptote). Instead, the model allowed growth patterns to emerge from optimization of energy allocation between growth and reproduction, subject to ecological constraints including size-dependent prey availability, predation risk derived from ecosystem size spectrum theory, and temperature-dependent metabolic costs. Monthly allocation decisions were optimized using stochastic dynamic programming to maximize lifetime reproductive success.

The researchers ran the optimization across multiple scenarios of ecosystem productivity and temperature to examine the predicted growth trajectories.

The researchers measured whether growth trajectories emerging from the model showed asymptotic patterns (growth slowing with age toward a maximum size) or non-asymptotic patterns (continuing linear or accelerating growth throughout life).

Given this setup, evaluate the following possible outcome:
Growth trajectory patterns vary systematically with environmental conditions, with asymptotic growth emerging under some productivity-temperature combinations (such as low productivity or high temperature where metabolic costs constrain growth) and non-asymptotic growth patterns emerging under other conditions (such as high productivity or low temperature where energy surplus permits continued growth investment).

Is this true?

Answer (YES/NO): NO